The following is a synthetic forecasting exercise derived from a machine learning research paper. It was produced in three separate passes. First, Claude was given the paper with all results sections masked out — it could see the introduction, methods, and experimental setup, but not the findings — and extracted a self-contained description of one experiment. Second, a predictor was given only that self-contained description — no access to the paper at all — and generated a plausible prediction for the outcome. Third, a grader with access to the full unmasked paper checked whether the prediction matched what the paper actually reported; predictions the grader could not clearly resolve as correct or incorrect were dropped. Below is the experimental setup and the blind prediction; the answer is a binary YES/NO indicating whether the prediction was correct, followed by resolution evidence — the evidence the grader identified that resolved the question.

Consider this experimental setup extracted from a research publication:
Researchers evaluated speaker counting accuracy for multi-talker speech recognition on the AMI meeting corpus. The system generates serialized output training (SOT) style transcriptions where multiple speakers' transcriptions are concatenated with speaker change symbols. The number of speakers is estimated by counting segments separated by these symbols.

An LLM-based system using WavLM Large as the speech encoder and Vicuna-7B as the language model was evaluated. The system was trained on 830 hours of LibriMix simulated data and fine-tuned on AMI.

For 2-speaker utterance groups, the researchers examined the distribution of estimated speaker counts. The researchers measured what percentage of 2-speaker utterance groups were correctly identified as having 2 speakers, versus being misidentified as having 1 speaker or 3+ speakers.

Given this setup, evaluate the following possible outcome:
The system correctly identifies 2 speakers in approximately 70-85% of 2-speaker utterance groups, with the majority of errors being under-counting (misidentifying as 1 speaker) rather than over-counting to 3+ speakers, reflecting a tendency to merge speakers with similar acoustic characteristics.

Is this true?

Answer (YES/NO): YES